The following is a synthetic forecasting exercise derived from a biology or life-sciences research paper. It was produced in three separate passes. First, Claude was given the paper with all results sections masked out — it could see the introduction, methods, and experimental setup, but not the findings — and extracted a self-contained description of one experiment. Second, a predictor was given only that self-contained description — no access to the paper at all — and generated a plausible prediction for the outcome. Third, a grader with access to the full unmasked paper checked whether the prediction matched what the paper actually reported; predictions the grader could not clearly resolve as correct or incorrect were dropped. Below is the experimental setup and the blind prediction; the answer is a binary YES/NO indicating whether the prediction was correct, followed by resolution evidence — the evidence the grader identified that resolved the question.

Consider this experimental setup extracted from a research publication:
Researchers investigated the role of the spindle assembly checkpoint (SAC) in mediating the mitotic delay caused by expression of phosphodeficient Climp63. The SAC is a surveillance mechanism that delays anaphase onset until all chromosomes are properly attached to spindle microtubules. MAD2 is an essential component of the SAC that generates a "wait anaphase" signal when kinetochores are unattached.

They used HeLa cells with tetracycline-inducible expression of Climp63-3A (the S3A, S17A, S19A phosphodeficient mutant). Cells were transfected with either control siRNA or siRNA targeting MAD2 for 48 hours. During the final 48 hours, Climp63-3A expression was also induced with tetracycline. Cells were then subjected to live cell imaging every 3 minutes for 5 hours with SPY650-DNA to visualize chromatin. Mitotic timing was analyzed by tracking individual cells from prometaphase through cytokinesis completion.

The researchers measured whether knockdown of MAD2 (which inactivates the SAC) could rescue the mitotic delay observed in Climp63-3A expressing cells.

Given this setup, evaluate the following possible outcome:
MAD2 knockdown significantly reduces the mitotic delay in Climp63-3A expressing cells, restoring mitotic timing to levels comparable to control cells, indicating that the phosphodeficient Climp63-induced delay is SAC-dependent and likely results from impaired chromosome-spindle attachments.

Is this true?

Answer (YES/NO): YES